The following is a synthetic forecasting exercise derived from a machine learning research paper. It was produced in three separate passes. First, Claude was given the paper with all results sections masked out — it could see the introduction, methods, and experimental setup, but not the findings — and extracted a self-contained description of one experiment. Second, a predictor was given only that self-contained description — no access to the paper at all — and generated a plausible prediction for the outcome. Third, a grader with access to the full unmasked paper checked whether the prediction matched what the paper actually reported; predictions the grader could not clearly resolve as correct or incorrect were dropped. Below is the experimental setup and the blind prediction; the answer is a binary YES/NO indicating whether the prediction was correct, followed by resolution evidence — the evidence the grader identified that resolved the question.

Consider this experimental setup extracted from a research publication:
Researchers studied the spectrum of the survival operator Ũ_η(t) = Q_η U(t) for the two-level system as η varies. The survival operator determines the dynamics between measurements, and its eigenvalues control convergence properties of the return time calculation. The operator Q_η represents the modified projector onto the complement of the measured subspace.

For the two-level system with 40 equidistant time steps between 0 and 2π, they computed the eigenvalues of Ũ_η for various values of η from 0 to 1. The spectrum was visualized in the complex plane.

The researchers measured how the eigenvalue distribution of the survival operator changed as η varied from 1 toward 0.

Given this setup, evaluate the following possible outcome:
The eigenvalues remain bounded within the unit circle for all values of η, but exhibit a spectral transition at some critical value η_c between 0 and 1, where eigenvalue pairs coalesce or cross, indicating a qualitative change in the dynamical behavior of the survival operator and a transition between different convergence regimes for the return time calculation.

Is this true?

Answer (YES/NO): NO